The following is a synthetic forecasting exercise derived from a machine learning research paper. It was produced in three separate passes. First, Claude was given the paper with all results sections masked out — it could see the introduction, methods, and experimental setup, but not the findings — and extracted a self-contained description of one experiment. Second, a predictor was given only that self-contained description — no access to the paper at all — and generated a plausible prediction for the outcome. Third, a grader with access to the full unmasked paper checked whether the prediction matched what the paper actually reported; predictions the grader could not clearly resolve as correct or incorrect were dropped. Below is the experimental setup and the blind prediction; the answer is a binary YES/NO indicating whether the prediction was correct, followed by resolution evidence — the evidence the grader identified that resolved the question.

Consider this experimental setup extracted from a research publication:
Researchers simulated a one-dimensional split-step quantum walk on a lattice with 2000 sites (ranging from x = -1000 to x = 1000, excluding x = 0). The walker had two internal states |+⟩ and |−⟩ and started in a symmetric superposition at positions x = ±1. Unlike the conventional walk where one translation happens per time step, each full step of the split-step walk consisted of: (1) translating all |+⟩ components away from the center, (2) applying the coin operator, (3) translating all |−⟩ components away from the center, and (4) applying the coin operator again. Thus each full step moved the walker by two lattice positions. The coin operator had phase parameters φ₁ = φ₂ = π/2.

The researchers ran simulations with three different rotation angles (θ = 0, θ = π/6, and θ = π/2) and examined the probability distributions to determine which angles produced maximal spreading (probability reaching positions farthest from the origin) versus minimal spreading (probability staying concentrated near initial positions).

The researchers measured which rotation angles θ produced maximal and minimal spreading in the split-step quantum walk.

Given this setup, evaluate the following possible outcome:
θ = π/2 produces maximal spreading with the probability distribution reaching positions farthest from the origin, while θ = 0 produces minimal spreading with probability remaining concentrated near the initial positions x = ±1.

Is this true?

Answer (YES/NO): YES